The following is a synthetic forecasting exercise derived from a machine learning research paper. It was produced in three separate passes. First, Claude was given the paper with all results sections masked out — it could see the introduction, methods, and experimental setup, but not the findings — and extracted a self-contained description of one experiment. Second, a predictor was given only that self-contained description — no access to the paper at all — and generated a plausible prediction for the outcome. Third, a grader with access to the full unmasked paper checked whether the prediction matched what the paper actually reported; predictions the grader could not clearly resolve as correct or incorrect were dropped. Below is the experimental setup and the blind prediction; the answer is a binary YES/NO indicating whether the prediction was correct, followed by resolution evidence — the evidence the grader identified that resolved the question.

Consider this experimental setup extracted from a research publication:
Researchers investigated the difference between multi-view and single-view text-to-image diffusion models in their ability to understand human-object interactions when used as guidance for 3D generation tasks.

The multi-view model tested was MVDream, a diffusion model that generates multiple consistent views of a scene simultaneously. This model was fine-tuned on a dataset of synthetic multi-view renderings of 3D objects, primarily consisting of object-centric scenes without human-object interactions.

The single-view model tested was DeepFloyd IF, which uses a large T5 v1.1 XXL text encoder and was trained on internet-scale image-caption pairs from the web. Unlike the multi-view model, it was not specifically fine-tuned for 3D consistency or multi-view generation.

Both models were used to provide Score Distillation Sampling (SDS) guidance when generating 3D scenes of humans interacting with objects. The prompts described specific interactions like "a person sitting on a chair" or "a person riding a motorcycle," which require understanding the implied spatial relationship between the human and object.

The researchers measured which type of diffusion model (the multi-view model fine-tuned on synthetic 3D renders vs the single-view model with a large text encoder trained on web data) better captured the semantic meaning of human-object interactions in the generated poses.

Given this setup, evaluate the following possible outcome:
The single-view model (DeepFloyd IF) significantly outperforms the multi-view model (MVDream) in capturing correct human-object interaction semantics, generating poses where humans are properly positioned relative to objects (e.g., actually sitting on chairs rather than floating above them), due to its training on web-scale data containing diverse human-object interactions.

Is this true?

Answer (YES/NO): YES